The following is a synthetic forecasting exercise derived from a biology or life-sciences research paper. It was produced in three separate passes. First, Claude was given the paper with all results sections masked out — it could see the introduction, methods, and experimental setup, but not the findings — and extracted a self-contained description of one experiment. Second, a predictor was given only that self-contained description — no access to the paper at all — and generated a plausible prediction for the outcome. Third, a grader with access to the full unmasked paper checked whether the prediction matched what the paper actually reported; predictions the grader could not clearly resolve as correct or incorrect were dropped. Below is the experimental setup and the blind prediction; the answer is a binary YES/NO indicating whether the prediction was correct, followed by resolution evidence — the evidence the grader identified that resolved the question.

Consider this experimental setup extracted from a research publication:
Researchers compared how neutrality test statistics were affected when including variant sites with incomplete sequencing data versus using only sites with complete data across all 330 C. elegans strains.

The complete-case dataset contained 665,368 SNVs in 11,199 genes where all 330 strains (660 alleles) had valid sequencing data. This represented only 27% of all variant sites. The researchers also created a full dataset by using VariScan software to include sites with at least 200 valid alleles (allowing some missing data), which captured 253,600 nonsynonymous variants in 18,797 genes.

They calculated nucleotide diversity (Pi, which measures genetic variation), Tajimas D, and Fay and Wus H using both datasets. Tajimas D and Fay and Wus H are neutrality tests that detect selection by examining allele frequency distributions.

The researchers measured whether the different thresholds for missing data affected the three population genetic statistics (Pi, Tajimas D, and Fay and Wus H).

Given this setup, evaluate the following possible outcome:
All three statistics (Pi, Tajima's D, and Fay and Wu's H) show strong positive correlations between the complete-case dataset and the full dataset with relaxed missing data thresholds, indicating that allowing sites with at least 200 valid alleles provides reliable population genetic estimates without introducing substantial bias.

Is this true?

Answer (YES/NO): NO